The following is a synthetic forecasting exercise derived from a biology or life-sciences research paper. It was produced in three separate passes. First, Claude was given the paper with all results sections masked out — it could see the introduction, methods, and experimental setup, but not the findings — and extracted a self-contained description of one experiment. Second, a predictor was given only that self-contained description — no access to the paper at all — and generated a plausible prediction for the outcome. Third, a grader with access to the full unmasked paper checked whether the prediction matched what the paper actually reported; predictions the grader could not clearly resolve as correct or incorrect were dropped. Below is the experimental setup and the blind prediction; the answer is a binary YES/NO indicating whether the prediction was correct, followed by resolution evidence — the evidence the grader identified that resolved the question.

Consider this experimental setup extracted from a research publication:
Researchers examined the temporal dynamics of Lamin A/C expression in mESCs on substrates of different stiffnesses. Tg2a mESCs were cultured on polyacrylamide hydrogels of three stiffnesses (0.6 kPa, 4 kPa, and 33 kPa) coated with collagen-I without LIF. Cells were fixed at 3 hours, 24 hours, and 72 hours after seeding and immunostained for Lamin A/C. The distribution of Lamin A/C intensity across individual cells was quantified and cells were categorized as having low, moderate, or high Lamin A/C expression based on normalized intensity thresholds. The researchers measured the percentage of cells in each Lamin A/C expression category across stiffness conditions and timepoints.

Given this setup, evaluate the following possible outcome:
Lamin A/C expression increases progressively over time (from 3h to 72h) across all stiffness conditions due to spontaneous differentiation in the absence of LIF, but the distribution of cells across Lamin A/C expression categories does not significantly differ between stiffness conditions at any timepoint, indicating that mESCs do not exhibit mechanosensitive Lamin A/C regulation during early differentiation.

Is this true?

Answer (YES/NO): NO